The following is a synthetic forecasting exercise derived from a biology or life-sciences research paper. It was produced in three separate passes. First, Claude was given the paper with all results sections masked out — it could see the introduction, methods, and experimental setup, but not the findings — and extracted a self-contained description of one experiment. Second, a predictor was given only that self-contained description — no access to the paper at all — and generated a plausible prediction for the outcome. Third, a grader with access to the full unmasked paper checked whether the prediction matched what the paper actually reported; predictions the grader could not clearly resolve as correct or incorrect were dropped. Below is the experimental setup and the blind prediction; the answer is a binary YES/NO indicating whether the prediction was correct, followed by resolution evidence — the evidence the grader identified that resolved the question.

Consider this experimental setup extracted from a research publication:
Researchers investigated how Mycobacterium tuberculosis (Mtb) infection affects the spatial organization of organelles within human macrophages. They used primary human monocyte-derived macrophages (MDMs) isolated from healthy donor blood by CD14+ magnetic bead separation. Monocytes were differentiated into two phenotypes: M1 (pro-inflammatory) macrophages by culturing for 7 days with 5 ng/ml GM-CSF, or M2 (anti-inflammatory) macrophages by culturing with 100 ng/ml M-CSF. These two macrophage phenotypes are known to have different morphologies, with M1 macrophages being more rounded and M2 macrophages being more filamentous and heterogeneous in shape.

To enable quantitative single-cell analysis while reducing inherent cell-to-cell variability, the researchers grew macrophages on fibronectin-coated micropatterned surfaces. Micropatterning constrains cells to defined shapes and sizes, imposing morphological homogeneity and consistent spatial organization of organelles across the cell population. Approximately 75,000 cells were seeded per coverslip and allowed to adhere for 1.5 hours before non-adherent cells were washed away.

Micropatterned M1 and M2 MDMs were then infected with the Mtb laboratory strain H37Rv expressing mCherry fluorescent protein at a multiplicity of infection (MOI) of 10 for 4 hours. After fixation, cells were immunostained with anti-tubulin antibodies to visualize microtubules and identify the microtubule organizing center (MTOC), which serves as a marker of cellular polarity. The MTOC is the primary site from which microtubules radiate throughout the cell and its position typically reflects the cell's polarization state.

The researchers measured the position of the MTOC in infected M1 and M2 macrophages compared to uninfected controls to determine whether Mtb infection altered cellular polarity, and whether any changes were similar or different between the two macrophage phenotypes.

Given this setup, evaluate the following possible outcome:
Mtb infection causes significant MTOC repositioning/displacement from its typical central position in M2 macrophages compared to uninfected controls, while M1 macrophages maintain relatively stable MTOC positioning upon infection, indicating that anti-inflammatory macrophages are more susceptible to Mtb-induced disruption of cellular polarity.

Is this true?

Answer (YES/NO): NO